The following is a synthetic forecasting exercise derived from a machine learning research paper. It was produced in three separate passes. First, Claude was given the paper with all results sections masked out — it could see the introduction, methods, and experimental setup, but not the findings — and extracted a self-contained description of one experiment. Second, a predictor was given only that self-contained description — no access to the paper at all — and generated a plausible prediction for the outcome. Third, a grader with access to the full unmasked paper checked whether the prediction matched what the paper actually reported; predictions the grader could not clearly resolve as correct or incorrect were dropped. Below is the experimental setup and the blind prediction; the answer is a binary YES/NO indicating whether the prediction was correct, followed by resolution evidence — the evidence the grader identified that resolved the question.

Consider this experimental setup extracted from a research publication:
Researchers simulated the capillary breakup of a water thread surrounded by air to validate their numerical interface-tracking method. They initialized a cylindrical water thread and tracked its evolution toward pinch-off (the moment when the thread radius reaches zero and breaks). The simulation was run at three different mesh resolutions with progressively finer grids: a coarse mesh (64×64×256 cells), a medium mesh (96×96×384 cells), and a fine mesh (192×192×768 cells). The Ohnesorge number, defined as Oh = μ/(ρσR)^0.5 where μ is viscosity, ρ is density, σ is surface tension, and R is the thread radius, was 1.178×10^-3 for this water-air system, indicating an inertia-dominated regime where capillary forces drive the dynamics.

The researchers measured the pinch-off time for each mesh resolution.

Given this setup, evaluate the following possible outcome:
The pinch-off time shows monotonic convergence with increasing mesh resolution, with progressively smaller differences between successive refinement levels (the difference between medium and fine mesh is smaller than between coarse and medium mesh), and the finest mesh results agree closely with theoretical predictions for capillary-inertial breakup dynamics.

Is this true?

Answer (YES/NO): NO